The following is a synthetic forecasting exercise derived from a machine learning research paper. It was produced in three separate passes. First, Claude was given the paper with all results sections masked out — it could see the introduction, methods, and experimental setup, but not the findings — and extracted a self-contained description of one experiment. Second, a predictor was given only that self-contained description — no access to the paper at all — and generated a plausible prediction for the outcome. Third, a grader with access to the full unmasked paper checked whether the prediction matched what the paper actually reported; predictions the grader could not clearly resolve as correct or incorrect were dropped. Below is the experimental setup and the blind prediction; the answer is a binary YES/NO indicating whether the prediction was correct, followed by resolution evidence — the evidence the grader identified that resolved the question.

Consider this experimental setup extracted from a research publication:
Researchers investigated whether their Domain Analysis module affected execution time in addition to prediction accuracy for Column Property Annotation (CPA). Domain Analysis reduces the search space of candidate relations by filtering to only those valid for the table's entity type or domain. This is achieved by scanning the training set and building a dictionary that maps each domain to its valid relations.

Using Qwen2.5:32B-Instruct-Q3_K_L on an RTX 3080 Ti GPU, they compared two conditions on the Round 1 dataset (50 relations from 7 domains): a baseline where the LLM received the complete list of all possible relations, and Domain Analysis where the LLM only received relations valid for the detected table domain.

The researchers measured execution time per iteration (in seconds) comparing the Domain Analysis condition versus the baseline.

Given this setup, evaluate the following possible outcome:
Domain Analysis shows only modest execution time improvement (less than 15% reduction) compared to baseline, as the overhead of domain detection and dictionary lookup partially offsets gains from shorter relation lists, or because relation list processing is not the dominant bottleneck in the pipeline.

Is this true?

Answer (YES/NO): YES